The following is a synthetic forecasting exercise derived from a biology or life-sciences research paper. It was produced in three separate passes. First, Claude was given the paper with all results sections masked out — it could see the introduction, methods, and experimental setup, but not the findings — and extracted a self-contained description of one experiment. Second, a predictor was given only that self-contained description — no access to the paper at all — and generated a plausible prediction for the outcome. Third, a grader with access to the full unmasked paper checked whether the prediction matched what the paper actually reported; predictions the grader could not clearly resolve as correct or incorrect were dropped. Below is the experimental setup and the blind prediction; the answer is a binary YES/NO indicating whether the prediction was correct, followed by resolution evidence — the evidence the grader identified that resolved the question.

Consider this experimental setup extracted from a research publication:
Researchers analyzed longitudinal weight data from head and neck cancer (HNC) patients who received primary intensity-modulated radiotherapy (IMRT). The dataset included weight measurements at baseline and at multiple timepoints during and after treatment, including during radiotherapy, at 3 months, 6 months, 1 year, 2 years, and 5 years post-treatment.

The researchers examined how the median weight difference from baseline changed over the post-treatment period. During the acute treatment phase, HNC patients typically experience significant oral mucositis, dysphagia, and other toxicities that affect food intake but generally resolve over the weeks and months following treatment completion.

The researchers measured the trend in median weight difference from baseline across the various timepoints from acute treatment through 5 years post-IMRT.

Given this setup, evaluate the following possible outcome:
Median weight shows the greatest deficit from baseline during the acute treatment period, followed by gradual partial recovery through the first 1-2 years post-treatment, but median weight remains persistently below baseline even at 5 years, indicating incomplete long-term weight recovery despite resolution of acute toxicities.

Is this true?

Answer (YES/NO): NO